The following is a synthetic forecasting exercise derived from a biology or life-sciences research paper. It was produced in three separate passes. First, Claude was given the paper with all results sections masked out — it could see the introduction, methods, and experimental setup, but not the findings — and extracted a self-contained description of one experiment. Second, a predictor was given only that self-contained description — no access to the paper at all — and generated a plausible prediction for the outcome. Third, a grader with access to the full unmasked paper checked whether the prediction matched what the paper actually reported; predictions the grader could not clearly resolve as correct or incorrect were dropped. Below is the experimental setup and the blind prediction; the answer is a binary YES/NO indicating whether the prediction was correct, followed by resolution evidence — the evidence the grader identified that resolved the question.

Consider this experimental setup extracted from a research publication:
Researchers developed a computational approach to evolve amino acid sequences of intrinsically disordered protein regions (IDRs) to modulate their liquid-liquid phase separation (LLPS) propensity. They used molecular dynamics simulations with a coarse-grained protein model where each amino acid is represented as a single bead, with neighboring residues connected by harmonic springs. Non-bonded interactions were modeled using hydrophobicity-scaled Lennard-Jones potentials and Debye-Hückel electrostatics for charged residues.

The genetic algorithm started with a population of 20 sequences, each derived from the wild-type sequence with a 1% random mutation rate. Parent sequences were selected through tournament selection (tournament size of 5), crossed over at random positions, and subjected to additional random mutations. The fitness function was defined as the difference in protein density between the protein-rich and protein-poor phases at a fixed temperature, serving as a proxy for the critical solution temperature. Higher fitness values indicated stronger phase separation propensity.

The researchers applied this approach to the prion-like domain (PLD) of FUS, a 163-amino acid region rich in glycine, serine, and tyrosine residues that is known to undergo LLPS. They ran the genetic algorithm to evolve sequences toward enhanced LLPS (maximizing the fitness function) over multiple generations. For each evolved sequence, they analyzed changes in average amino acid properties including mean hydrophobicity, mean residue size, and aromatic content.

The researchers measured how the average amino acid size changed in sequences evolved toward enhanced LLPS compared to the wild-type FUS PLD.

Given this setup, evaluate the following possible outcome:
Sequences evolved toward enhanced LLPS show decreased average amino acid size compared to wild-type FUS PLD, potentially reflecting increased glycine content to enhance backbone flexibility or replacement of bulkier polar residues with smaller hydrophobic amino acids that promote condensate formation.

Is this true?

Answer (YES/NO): NO